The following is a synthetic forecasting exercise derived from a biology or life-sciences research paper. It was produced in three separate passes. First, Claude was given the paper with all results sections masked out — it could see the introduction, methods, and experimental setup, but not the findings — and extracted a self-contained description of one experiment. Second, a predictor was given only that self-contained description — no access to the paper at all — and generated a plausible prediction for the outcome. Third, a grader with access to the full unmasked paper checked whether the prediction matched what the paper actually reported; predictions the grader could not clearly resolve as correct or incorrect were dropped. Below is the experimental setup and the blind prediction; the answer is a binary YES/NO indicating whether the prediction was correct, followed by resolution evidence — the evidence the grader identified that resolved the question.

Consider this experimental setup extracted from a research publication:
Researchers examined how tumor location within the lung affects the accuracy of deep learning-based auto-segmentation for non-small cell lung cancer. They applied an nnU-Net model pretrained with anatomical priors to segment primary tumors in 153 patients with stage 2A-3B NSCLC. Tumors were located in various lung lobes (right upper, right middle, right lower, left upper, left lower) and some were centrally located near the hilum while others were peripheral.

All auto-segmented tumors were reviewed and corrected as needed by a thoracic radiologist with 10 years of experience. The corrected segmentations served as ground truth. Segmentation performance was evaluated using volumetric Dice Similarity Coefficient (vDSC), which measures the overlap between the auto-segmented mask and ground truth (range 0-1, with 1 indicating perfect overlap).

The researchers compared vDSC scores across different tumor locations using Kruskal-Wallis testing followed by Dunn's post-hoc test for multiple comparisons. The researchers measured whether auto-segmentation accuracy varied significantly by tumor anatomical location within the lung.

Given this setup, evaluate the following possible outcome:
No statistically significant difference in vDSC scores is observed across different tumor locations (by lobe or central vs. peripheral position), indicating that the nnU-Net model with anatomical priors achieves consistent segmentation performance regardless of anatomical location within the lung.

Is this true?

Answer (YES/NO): NO